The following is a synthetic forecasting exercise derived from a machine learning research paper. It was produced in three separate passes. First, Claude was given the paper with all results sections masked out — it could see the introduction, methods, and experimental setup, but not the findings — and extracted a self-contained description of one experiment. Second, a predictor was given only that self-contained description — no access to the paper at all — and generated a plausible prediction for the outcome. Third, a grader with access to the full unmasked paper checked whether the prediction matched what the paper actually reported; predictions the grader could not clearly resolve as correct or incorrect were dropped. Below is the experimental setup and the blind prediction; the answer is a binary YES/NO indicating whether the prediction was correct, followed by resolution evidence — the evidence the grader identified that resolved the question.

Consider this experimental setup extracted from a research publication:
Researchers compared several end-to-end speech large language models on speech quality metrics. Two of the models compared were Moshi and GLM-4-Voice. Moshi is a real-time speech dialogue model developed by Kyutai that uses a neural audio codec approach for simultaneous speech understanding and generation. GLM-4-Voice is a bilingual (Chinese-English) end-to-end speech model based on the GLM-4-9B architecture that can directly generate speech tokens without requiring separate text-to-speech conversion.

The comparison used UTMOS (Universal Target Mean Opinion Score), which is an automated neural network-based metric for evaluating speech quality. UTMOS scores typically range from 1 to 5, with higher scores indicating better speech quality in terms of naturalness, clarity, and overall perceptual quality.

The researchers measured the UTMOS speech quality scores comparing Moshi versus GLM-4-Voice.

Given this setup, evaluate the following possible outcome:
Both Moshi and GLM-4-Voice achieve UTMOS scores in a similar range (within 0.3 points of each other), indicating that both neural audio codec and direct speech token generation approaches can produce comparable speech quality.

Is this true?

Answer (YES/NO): NO